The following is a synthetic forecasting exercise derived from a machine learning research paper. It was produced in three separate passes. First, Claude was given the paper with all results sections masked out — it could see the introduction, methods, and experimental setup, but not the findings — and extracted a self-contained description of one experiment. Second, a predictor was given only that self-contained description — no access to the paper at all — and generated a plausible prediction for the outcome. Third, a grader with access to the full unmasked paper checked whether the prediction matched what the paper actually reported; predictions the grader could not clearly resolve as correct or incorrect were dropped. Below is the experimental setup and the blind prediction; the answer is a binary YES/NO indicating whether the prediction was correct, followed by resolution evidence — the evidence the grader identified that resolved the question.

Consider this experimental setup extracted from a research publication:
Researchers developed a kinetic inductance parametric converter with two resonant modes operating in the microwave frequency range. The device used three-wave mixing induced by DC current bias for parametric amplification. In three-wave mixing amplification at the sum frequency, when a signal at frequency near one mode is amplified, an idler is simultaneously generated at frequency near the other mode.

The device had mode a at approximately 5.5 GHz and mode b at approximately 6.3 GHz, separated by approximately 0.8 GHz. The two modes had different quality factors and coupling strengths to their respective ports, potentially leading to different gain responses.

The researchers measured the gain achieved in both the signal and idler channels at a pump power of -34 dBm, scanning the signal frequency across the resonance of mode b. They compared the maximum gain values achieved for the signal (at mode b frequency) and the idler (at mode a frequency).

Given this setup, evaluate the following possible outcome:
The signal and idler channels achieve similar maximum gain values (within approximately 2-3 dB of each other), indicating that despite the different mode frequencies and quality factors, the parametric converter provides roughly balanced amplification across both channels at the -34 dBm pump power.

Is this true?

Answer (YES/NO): YES